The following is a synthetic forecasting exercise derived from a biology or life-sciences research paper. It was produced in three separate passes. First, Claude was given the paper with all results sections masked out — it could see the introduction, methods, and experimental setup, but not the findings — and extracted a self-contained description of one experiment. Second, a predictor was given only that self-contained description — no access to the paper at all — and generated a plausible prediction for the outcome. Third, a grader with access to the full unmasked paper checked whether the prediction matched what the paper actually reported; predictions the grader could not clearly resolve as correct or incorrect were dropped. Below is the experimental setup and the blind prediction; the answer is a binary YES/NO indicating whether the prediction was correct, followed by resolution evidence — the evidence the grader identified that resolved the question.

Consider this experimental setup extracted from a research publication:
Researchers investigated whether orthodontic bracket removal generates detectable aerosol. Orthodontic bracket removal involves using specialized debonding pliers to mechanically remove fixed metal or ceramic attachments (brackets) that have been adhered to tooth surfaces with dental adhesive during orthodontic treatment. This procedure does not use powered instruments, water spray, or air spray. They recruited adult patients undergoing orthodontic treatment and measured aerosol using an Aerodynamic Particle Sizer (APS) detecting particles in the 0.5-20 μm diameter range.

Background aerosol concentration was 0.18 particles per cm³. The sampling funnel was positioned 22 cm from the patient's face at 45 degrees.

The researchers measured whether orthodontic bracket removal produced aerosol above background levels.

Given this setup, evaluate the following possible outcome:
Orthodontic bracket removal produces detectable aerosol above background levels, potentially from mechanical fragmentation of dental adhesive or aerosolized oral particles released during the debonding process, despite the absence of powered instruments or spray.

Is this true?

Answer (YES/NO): NO